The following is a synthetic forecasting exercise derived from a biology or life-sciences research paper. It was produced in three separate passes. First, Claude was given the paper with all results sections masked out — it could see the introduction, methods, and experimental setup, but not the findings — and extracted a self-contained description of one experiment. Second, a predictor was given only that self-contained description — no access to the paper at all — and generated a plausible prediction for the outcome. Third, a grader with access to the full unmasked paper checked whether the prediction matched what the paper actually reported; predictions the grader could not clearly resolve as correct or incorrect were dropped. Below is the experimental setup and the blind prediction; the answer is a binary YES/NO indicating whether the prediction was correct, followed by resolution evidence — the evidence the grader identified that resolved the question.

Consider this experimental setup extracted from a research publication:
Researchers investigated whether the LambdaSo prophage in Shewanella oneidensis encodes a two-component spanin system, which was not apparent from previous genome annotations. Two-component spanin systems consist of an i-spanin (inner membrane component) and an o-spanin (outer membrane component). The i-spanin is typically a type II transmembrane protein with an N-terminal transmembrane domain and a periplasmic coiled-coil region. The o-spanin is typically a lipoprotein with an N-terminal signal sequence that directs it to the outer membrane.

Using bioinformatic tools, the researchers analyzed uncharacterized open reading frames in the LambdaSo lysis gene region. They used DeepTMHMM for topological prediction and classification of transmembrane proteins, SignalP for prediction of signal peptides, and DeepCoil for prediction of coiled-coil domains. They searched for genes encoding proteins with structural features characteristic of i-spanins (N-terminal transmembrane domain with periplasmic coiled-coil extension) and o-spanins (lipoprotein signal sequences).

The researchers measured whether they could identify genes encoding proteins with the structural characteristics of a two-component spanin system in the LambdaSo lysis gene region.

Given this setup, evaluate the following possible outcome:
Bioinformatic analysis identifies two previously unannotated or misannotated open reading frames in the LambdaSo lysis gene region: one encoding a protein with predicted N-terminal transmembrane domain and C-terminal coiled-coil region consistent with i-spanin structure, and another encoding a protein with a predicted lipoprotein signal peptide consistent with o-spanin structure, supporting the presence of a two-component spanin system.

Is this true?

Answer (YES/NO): YES